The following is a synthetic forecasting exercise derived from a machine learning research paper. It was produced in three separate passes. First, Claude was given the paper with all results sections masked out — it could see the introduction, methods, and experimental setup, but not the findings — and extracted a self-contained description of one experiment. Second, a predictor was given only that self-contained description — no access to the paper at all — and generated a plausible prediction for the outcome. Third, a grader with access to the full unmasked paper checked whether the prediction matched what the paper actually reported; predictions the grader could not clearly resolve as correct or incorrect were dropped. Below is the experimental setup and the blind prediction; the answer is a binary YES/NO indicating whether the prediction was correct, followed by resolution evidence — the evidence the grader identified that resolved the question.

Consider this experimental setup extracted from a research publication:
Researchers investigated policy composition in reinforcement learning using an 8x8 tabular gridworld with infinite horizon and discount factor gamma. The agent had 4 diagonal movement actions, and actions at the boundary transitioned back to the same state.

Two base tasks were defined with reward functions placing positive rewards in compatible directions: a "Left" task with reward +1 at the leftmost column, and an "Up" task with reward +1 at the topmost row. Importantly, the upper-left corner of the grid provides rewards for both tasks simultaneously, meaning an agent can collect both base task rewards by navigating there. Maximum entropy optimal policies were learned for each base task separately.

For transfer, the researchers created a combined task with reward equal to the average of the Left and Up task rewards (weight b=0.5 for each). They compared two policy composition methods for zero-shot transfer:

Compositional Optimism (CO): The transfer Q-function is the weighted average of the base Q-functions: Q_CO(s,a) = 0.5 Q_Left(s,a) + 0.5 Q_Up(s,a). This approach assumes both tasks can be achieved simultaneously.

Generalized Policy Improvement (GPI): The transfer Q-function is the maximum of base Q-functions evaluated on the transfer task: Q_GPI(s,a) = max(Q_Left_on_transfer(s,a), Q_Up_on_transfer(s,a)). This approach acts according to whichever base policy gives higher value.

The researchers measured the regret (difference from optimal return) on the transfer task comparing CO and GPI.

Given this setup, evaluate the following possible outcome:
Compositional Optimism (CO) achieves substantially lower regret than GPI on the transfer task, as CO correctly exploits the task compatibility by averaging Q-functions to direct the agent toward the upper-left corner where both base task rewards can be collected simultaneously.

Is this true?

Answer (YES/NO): YES